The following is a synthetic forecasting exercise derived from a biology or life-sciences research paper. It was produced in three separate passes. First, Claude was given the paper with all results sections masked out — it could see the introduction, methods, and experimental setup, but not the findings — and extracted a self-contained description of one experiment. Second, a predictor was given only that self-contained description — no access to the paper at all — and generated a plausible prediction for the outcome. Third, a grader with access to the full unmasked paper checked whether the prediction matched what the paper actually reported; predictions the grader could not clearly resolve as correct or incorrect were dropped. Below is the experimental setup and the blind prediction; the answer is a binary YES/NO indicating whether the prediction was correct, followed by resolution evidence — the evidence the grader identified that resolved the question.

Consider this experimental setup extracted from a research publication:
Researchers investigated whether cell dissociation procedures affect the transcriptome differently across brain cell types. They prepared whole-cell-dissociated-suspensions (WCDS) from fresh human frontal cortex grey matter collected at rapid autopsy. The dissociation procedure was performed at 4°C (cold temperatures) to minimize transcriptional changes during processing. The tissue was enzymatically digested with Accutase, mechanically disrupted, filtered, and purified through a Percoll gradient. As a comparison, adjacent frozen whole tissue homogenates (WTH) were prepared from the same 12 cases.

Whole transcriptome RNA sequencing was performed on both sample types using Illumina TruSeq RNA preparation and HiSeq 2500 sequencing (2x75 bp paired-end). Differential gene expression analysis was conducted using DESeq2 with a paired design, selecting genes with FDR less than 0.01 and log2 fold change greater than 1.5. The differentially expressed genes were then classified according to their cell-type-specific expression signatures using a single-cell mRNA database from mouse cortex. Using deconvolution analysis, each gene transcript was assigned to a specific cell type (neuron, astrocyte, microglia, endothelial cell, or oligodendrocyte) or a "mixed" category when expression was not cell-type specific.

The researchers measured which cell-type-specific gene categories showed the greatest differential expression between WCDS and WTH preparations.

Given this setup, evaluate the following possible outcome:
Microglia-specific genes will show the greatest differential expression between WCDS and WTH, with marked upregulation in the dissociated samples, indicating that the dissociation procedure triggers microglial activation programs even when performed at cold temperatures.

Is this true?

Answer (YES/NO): YES